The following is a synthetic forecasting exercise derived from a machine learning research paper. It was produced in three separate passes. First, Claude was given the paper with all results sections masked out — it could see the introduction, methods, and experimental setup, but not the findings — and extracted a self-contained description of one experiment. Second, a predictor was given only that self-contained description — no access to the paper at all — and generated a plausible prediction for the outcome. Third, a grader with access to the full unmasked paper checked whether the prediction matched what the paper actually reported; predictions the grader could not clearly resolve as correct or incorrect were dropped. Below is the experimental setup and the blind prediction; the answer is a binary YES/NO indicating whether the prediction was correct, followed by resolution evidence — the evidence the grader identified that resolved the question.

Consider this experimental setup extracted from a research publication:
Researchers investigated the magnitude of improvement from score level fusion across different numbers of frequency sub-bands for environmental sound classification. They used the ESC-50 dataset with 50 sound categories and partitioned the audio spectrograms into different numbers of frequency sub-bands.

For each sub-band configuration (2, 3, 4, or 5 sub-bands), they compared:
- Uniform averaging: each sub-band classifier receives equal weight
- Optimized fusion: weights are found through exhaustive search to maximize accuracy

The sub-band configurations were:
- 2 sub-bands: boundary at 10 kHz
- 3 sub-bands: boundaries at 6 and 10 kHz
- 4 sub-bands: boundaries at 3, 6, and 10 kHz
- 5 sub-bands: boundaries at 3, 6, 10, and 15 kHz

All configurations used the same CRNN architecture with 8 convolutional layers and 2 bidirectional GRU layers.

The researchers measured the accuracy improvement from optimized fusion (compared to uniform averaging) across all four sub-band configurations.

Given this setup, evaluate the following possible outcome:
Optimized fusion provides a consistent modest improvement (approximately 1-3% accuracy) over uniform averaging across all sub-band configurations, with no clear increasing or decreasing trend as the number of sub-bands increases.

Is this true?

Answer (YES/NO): NO